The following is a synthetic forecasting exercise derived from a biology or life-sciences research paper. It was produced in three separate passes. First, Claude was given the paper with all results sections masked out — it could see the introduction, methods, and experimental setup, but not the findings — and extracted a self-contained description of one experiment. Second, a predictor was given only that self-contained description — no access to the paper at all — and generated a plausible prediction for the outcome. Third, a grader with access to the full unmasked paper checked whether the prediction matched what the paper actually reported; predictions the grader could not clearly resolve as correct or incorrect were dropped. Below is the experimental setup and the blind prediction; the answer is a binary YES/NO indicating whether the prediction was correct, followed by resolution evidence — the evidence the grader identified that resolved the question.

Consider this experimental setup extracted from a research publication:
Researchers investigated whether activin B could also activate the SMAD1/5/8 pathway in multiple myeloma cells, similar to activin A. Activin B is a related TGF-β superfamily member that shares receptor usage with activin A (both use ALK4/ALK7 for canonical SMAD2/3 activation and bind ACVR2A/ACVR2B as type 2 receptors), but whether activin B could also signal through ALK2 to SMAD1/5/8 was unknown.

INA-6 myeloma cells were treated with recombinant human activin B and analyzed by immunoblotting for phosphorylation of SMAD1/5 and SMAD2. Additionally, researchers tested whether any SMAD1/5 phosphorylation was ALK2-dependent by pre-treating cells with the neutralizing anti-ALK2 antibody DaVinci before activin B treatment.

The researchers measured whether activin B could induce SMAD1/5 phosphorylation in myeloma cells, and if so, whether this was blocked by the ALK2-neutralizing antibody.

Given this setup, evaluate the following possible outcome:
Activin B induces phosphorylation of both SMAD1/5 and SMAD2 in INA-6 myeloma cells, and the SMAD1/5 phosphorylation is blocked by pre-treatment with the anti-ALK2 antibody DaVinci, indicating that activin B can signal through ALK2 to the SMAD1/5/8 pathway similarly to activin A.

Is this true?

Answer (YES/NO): YES